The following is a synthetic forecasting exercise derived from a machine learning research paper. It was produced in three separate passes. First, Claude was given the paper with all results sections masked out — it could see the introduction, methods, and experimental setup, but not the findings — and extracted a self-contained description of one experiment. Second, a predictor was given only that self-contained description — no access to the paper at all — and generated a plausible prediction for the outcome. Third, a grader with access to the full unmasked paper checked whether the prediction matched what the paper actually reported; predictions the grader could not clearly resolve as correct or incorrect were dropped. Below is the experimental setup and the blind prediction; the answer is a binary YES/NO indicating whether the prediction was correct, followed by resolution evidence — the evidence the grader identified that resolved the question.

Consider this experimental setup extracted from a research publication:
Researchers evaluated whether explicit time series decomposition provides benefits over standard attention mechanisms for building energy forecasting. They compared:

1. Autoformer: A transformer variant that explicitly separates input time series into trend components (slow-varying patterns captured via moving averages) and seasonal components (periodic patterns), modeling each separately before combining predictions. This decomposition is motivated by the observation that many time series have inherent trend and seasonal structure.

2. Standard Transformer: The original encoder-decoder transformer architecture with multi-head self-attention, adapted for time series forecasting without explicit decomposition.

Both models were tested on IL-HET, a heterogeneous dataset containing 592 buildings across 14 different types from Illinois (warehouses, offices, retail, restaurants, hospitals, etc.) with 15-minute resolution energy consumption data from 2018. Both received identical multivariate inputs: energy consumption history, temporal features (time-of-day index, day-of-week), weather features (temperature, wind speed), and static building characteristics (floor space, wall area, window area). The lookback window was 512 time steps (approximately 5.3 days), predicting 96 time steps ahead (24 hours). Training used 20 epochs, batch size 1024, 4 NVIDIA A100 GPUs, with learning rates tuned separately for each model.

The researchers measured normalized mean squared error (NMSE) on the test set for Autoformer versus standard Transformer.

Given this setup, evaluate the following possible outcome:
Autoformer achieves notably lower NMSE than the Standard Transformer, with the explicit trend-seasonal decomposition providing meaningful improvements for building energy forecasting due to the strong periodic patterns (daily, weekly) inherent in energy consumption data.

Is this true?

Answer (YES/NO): NO